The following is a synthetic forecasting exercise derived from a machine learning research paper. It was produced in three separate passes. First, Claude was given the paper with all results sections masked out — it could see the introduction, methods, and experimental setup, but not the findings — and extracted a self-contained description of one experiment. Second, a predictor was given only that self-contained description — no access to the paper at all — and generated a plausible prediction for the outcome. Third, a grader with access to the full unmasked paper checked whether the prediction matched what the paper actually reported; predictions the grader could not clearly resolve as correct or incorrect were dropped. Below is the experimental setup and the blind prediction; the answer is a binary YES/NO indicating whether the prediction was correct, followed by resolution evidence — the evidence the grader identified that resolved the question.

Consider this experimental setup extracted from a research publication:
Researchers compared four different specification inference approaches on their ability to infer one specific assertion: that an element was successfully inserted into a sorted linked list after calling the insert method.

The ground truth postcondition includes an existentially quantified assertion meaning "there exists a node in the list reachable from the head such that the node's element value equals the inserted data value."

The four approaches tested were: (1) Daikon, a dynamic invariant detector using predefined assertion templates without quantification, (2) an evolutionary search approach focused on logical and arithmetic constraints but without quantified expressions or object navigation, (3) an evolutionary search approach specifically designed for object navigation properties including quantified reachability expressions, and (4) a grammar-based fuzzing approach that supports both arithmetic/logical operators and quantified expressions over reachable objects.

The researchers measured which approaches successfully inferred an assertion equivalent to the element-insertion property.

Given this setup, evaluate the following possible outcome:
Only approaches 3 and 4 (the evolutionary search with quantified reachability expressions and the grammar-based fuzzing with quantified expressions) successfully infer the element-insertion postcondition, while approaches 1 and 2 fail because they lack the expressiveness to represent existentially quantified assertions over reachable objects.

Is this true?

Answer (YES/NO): YES